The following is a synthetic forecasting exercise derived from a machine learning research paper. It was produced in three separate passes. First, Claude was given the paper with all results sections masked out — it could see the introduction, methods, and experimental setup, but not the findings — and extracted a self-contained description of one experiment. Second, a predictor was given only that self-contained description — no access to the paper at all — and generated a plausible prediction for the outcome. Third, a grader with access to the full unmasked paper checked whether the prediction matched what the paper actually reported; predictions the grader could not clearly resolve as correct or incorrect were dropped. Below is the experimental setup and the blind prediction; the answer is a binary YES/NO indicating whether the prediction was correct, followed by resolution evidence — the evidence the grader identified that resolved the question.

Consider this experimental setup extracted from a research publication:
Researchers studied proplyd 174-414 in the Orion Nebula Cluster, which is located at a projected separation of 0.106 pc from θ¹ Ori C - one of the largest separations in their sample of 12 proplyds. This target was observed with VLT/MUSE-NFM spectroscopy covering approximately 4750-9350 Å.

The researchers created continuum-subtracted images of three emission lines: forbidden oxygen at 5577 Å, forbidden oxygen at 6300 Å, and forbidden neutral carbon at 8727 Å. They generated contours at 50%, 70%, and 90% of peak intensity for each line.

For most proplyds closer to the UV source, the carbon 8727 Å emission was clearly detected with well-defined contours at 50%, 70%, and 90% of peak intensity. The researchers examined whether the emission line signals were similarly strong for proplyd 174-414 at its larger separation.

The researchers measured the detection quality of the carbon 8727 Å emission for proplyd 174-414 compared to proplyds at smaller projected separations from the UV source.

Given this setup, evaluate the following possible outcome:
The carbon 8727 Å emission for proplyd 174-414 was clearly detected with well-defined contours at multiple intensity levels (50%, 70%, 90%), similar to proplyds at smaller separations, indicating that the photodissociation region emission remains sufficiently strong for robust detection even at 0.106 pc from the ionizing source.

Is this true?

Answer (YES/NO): NO